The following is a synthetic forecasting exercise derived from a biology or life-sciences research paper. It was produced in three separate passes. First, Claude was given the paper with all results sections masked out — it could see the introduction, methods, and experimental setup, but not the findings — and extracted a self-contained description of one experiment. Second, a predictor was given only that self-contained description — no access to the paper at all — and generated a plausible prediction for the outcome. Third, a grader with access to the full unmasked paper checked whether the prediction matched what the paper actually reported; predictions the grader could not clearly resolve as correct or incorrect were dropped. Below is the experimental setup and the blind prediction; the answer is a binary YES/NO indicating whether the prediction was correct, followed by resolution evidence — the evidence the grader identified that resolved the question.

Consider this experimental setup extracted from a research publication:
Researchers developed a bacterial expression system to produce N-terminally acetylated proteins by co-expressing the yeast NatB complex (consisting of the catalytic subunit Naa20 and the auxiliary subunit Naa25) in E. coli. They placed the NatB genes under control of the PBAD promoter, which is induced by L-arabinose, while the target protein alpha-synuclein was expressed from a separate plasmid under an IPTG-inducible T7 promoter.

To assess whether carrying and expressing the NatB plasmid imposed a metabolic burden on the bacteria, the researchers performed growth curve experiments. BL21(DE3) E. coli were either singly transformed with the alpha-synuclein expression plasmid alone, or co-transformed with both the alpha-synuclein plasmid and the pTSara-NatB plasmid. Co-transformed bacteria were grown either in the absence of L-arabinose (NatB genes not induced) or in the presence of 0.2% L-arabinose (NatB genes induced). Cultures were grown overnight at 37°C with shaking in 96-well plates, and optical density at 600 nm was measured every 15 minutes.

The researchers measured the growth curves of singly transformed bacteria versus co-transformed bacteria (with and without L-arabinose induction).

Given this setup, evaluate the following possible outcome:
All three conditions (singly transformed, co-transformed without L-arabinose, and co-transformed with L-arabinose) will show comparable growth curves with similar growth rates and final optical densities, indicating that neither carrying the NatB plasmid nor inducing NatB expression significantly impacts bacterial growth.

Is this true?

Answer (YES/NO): NO